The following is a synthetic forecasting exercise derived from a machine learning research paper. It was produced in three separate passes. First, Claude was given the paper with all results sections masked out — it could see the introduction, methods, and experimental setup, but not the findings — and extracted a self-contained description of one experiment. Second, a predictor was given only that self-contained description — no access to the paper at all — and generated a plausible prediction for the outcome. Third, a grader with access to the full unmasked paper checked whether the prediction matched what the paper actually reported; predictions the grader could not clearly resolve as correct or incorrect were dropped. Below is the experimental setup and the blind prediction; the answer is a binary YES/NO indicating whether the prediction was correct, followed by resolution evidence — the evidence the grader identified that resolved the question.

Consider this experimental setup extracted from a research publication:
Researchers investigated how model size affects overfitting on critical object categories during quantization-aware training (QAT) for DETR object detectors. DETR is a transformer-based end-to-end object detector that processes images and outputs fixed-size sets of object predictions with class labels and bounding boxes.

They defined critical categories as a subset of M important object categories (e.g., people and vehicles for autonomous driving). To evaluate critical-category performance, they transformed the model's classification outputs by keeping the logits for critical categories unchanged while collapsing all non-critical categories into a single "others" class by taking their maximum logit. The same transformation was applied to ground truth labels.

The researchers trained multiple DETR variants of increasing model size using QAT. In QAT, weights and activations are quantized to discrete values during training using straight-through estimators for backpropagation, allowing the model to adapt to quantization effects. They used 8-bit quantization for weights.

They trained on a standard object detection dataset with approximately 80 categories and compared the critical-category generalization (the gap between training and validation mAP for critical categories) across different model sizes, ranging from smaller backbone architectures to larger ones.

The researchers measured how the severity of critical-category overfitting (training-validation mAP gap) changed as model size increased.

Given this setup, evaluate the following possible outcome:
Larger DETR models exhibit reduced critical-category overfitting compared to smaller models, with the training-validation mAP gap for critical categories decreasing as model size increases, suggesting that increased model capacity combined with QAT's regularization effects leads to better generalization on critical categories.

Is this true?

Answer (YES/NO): NO